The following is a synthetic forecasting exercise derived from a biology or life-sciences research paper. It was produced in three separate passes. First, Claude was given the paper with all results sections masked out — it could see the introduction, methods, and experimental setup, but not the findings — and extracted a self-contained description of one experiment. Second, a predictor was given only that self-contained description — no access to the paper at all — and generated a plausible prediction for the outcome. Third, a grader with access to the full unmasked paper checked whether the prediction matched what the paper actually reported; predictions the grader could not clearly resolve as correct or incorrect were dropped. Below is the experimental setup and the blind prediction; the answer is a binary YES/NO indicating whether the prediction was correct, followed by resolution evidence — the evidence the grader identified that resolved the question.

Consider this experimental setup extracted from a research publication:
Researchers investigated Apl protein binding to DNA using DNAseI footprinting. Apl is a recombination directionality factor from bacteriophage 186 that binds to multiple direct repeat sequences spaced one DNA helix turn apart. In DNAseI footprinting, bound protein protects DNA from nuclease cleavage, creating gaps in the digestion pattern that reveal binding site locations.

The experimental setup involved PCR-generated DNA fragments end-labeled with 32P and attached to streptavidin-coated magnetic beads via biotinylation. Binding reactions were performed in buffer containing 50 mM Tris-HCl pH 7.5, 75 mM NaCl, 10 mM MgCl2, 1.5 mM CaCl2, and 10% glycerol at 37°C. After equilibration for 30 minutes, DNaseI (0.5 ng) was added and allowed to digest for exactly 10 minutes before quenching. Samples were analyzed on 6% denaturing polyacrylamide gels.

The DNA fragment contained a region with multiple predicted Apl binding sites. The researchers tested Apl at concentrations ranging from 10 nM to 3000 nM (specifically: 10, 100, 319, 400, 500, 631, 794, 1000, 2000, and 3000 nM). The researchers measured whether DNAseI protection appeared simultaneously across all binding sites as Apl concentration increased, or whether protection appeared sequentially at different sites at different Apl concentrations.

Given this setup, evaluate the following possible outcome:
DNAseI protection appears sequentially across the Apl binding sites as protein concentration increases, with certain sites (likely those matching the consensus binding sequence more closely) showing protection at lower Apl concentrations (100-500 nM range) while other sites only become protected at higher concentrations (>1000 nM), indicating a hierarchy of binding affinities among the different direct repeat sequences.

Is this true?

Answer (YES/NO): NO